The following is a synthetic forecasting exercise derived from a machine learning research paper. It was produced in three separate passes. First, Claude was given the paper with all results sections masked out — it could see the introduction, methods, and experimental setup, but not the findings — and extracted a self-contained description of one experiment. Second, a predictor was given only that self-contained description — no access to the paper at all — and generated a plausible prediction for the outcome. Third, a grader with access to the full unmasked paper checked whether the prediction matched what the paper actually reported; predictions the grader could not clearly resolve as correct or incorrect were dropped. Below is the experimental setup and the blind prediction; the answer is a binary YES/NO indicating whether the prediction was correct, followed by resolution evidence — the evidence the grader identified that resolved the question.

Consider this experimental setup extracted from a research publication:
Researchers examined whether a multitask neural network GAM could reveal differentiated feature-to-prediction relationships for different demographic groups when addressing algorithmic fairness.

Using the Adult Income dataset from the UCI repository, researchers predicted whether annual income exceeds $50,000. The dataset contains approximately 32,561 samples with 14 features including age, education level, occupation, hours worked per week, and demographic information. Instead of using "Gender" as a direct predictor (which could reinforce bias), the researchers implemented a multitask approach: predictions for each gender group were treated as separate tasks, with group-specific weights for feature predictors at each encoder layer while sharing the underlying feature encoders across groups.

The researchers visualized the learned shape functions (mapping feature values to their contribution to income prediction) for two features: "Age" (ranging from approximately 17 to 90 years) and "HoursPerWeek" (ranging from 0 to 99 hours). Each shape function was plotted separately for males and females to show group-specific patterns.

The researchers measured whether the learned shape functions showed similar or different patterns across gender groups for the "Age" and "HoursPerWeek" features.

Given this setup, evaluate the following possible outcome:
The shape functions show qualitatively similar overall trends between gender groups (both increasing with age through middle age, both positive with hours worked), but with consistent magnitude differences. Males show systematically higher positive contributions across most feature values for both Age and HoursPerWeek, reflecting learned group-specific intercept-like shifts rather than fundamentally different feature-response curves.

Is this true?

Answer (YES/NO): NO